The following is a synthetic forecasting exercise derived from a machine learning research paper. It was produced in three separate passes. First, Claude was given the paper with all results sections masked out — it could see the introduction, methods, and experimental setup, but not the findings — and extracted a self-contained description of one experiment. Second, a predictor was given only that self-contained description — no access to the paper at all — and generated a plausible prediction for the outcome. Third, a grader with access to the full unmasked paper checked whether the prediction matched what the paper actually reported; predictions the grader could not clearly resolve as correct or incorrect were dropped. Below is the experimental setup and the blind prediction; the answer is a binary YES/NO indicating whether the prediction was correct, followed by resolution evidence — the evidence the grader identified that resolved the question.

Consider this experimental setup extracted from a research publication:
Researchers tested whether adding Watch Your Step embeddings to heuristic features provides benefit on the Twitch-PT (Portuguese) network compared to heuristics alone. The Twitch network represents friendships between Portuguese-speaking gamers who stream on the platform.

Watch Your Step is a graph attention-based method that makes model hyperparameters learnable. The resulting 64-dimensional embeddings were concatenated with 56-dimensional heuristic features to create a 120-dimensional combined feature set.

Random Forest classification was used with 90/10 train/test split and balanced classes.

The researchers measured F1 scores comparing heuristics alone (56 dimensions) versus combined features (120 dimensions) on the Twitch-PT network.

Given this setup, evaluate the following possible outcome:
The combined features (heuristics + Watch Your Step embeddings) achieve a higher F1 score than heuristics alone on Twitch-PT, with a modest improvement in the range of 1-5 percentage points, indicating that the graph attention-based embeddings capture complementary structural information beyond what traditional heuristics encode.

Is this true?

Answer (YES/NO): NO